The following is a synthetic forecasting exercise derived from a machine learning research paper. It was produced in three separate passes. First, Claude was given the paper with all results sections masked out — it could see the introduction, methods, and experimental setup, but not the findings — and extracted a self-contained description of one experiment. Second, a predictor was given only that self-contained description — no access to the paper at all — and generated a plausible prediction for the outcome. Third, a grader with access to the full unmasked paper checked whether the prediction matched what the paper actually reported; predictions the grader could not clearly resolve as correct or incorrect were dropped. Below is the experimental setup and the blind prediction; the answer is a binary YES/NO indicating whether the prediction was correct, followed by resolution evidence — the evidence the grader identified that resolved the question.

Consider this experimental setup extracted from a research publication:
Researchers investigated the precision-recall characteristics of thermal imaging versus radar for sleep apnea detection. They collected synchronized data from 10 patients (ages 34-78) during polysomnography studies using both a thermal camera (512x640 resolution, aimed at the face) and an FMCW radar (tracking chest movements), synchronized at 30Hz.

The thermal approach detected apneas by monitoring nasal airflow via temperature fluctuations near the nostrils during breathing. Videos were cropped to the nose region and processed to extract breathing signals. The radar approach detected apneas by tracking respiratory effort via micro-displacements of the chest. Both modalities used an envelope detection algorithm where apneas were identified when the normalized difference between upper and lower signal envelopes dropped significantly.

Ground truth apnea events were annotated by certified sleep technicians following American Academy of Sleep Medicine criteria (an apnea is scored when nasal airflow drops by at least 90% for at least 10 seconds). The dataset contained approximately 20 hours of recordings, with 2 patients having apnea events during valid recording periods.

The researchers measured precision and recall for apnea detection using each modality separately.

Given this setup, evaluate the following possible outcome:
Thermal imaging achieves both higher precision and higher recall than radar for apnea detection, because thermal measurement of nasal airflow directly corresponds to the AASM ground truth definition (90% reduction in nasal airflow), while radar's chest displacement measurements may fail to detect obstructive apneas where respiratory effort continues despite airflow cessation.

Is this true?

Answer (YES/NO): NO